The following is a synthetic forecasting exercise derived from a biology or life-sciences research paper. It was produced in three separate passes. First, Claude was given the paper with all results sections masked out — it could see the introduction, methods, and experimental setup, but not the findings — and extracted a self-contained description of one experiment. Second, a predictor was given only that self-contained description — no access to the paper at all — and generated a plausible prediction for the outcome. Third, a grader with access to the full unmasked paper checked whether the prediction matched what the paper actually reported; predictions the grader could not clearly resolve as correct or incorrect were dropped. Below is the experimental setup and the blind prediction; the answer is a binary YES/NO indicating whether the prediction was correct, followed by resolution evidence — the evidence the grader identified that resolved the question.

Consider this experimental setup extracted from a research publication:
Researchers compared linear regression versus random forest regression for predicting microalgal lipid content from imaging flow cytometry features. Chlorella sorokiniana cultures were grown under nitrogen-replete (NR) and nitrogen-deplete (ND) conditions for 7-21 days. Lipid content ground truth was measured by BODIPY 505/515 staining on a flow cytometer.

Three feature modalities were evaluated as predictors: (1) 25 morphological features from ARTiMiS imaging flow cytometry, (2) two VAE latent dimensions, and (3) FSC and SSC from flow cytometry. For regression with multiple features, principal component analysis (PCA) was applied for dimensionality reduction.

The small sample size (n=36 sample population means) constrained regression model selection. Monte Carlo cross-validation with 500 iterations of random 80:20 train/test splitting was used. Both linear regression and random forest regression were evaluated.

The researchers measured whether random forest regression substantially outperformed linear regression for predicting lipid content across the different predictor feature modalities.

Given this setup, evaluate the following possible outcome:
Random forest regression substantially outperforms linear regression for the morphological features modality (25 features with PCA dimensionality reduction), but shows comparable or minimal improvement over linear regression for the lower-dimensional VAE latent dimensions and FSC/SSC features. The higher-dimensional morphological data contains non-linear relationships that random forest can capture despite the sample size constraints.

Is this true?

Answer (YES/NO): NO